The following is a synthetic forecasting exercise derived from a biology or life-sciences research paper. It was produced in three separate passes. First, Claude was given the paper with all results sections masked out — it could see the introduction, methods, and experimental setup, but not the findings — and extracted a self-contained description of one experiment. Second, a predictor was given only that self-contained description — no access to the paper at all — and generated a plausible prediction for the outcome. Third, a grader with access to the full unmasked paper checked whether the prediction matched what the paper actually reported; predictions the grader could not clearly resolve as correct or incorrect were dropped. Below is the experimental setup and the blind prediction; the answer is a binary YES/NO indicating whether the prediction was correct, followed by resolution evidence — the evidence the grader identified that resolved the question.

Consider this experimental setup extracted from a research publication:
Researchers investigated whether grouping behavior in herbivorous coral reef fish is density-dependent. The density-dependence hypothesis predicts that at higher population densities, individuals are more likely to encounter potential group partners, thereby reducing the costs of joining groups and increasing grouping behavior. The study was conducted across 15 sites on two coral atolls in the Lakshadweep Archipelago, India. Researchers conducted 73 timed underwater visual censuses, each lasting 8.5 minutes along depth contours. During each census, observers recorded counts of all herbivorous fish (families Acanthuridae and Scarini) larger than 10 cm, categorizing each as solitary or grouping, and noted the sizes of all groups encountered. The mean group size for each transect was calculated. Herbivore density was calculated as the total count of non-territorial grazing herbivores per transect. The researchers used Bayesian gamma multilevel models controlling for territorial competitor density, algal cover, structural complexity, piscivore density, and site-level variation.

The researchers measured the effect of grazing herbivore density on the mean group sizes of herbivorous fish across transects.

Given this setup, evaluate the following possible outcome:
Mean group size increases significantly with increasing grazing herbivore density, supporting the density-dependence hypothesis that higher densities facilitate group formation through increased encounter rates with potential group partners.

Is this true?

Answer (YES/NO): YES